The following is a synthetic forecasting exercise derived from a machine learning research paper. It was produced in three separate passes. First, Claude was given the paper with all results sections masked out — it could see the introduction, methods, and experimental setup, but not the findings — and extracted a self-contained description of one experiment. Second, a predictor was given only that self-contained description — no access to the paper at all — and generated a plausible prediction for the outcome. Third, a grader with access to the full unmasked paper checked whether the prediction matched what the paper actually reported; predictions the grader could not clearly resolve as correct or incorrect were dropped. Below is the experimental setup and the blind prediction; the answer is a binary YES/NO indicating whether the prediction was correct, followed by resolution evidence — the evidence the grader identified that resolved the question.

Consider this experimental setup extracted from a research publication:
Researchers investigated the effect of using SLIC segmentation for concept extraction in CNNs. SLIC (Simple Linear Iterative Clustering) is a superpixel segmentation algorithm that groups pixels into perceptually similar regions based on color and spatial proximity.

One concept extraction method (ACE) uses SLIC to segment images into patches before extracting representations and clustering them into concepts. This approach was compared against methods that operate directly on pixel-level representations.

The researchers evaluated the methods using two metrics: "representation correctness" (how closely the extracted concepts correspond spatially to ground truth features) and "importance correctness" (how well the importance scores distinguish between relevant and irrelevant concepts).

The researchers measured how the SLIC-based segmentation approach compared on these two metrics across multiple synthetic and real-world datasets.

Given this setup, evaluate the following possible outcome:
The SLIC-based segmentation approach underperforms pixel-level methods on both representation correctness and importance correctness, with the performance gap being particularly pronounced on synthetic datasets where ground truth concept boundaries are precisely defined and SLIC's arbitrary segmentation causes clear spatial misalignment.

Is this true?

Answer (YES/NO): NO